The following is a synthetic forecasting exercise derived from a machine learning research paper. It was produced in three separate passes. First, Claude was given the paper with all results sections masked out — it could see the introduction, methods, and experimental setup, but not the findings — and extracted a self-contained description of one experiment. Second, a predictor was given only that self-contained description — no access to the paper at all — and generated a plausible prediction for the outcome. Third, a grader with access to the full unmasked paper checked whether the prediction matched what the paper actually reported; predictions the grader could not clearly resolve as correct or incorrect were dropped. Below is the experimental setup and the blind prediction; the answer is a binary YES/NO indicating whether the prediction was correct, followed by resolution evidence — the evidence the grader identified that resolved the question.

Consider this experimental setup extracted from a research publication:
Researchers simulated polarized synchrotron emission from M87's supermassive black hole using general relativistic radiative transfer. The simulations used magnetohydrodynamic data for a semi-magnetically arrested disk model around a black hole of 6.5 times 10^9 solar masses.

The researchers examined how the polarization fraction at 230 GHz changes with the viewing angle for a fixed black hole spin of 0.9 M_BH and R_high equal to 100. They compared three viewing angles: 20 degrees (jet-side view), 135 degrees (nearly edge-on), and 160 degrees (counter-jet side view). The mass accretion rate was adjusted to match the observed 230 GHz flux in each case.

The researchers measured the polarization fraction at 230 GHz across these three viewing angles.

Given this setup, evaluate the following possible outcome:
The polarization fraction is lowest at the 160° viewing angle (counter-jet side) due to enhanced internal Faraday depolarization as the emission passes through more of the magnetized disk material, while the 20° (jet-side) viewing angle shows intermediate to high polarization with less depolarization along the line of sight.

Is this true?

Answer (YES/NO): NO